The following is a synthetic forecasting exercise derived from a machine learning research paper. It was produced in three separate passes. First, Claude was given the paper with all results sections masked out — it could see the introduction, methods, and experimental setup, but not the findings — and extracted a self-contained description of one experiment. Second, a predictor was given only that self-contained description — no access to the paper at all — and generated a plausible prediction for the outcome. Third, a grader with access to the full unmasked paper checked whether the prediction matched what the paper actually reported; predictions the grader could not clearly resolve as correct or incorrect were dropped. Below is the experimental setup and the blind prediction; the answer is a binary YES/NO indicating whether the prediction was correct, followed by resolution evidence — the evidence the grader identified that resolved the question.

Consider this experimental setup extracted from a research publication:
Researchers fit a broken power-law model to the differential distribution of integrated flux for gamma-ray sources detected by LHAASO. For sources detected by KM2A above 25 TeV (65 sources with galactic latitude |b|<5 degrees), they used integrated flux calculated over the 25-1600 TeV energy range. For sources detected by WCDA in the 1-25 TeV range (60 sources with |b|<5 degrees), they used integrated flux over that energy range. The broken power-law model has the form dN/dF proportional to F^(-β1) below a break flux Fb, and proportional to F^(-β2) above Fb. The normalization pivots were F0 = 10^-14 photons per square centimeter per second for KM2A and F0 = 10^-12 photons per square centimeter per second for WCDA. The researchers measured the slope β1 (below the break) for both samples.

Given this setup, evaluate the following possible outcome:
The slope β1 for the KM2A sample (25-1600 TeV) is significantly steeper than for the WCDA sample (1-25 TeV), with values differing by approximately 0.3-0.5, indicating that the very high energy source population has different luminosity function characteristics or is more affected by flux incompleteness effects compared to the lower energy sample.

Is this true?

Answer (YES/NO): NO